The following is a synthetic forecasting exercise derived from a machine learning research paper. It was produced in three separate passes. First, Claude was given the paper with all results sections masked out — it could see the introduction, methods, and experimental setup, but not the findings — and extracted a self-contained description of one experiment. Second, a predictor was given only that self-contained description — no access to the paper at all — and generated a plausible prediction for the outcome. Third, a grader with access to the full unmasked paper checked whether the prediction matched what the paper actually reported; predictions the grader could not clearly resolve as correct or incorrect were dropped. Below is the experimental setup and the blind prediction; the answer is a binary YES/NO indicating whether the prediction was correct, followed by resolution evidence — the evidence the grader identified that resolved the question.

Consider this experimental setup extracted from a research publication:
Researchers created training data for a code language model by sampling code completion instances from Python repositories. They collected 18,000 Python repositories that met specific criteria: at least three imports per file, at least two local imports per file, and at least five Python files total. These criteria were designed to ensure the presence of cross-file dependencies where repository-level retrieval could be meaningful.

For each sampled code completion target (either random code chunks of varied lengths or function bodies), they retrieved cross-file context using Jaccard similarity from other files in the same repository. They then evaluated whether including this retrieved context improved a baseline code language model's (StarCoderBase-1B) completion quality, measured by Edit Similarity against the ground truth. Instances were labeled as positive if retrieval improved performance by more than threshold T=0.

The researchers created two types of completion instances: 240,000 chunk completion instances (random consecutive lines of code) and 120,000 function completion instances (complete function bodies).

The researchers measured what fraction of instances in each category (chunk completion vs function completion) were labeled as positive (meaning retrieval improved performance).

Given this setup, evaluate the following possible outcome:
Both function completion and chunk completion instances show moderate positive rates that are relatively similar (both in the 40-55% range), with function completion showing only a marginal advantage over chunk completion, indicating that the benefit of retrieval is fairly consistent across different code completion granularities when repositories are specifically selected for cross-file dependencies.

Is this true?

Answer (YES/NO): NO